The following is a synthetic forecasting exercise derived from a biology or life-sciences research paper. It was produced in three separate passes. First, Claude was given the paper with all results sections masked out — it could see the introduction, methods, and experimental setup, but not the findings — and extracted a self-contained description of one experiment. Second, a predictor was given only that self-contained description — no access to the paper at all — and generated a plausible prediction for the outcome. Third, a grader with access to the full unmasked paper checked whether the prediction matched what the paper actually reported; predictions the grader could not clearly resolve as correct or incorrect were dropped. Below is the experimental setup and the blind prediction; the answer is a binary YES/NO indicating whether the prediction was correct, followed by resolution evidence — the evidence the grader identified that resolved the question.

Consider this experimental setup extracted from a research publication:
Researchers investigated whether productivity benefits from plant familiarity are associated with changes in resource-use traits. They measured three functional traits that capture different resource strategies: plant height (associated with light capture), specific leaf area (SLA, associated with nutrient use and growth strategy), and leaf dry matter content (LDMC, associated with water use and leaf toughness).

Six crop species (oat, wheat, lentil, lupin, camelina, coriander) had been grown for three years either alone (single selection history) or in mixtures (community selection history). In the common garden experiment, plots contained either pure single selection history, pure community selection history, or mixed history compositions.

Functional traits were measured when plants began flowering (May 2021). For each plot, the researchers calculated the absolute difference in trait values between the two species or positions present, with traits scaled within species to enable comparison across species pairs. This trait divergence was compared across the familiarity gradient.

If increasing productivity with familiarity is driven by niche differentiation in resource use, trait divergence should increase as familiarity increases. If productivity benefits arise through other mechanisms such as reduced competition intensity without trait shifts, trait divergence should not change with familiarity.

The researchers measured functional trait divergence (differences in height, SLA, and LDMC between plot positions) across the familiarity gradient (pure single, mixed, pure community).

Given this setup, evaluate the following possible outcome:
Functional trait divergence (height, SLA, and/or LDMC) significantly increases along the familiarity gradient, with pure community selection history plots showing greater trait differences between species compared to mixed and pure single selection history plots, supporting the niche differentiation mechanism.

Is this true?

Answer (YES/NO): NO